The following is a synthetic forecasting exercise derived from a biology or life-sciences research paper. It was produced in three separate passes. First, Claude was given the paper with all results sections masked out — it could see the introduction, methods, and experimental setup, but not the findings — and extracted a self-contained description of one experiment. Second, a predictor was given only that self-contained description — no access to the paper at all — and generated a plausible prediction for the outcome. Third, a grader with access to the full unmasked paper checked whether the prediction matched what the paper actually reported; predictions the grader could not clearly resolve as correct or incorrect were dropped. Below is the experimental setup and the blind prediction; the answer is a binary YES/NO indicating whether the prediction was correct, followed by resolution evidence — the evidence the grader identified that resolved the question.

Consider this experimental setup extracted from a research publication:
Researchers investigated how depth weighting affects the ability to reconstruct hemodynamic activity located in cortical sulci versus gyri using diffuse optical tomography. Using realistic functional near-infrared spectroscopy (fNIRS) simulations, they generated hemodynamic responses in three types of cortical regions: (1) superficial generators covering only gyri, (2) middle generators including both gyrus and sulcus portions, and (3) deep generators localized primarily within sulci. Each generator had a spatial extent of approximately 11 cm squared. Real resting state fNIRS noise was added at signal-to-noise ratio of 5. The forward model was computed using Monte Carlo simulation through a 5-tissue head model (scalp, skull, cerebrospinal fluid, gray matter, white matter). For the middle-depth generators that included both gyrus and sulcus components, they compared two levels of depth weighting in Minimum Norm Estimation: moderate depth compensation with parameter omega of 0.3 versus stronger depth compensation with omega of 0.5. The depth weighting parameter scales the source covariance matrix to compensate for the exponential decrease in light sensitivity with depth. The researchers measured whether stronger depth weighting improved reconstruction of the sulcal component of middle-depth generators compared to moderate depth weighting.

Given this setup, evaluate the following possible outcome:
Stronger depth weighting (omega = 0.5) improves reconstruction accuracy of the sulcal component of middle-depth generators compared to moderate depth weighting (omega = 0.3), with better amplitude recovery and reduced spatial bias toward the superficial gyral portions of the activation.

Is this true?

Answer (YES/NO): YES